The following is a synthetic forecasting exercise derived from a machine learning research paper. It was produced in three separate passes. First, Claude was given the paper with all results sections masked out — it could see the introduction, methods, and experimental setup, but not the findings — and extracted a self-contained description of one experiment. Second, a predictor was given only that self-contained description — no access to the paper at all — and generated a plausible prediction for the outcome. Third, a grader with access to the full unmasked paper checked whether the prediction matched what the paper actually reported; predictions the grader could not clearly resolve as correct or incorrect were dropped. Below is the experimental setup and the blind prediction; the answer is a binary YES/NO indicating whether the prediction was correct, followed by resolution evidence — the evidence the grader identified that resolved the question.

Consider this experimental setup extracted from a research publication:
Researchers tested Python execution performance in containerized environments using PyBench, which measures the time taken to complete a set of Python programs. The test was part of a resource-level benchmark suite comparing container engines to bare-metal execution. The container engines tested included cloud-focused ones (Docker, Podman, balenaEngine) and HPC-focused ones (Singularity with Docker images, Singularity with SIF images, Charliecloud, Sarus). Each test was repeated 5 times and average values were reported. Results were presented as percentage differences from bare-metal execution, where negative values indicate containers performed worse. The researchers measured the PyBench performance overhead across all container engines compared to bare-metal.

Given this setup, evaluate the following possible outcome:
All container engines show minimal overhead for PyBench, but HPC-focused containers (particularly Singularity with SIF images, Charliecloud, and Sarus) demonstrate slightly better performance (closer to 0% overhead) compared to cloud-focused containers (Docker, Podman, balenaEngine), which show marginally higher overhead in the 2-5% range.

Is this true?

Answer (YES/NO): NO